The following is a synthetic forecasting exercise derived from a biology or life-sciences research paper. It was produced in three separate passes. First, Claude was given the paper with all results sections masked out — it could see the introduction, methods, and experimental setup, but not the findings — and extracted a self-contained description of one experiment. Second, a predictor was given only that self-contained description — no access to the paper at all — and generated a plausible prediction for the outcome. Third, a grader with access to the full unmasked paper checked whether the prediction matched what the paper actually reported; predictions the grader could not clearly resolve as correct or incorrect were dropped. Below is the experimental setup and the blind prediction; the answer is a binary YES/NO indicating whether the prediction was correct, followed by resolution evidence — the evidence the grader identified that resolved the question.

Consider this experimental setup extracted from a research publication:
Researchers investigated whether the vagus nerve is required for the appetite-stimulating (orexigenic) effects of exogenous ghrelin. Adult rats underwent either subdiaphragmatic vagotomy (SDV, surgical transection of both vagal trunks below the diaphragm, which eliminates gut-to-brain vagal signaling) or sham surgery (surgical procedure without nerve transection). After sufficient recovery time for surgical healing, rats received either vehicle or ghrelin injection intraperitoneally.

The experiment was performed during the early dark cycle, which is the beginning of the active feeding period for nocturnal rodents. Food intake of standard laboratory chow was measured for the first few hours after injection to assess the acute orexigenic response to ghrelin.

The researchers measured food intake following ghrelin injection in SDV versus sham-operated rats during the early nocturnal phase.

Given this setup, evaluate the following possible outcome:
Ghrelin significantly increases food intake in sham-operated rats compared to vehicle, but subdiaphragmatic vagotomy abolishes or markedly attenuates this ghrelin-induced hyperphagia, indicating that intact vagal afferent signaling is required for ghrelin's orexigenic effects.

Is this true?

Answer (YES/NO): YES